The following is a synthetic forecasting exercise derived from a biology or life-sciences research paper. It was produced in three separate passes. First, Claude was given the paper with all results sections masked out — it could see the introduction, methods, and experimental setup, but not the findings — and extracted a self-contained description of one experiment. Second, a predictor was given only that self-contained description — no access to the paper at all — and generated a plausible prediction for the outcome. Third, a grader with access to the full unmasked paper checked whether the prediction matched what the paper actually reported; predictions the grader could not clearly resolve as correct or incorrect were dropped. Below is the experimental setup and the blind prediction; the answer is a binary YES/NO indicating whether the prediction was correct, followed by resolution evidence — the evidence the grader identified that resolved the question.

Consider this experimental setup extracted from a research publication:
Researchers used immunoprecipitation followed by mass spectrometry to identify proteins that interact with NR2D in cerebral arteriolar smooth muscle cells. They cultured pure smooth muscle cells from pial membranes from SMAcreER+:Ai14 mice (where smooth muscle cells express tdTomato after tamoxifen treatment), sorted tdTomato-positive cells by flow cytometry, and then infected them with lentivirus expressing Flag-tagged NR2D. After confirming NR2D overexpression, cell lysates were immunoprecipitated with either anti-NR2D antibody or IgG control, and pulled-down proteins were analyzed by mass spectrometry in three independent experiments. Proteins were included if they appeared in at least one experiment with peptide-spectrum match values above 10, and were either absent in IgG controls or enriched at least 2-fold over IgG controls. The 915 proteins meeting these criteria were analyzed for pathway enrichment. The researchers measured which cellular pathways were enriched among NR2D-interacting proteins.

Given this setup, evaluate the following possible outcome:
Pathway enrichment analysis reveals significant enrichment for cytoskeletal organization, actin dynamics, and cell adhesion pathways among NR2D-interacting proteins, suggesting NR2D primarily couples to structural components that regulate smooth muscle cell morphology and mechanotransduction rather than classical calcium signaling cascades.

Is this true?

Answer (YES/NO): NO